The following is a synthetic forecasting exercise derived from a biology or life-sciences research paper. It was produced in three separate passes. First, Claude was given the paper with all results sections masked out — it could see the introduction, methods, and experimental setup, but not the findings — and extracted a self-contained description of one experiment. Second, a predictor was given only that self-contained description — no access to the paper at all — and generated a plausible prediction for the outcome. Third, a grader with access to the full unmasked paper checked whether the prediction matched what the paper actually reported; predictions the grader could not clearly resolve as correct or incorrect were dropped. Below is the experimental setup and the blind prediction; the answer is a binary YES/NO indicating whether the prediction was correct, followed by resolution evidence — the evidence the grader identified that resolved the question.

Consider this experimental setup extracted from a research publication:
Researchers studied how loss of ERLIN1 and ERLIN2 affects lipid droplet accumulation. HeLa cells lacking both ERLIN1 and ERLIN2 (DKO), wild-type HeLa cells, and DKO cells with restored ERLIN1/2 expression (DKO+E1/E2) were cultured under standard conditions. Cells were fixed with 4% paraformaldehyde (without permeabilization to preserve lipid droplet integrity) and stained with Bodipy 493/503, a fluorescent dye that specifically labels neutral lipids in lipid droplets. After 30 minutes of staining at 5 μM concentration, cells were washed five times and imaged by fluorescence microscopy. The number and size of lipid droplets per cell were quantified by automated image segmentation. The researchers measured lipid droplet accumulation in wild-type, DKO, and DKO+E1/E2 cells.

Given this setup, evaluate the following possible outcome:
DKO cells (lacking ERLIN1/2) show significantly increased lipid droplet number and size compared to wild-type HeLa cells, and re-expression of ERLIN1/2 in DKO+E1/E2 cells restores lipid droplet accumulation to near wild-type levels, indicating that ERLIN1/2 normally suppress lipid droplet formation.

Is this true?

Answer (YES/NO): NO